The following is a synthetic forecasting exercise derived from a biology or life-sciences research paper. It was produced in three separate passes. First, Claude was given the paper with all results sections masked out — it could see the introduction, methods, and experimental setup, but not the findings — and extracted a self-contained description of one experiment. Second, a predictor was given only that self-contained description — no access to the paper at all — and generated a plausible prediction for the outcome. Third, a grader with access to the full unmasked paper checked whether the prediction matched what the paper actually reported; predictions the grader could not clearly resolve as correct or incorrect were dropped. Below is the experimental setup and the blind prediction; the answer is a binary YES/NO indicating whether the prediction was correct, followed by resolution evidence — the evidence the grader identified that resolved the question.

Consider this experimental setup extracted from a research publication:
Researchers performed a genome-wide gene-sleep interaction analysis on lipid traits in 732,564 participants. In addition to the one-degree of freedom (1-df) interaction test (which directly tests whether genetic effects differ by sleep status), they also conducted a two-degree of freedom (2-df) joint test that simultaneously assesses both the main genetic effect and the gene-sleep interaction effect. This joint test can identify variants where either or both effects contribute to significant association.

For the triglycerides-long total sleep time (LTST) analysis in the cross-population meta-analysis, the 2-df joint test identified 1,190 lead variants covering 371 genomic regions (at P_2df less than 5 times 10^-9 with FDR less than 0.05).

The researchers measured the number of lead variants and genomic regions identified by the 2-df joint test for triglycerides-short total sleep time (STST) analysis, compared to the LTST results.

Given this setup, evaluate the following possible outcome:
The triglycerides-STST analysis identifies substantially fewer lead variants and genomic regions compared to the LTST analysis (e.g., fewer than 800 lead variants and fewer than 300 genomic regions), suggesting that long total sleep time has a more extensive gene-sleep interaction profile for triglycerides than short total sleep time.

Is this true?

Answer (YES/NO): NO